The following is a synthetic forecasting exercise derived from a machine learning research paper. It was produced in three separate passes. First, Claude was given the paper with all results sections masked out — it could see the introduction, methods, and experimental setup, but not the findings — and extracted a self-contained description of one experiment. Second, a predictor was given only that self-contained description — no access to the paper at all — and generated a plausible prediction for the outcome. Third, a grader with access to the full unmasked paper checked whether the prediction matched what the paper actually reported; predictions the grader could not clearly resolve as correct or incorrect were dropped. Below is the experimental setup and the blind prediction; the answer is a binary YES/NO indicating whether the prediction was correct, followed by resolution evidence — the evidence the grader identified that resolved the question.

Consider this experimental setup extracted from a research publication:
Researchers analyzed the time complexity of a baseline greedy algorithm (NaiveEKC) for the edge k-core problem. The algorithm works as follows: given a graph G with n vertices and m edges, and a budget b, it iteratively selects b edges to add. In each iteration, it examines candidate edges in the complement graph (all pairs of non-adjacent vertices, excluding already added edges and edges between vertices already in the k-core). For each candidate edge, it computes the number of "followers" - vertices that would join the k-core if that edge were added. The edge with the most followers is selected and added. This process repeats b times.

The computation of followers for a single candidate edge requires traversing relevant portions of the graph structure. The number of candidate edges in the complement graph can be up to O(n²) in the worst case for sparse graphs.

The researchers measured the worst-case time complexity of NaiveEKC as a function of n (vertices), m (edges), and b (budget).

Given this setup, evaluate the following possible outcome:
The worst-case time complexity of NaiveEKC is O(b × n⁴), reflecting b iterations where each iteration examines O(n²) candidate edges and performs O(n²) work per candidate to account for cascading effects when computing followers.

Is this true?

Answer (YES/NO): NO